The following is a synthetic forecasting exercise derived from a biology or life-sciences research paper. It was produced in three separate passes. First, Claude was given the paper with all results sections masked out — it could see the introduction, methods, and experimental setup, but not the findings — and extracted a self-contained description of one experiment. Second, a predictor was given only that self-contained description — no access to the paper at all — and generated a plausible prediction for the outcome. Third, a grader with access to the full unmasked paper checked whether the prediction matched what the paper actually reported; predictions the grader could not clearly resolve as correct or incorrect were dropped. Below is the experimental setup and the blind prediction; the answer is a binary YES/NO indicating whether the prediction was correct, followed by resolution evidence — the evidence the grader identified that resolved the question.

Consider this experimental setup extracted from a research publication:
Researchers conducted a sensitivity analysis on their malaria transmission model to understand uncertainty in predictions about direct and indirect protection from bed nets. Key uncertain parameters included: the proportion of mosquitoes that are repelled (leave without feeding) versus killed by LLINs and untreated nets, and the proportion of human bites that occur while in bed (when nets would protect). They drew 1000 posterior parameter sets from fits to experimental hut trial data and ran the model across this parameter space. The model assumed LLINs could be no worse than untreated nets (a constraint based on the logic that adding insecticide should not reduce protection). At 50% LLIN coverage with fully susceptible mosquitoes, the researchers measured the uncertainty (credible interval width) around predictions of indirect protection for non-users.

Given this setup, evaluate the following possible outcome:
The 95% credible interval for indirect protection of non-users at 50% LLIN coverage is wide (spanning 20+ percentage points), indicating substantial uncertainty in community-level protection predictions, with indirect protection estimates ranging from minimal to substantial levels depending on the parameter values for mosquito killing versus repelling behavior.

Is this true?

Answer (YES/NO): YES